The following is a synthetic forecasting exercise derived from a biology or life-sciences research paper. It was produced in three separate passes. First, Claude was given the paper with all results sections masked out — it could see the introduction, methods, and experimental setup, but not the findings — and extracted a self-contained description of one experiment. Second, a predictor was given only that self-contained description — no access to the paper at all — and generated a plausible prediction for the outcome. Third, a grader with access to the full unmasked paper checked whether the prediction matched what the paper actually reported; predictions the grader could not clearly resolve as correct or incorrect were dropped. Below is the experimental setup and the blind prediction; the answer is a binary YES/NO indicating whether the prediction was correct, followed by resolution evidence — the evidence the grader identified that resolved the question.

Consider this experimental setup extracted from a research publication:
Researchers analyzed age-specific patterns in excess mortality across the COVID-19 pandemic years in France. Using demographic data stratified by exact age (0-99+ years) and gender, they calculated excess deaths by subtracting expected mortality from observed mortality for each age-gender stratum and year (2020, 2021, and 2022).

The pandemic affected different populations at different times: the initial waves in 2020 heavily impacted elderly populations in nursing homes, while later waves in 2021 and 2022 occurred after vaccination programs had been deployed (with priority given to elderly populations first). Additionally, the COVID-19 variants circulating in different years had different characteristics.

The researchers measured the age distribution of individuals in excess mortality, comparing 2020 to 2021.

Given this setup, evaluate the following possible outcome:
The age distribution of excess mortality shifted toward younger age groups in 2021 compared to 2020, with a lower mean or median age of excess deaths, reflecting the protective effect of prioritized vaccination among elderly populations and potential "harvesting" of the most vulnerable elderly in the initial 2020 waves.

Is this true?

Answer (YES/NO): YES